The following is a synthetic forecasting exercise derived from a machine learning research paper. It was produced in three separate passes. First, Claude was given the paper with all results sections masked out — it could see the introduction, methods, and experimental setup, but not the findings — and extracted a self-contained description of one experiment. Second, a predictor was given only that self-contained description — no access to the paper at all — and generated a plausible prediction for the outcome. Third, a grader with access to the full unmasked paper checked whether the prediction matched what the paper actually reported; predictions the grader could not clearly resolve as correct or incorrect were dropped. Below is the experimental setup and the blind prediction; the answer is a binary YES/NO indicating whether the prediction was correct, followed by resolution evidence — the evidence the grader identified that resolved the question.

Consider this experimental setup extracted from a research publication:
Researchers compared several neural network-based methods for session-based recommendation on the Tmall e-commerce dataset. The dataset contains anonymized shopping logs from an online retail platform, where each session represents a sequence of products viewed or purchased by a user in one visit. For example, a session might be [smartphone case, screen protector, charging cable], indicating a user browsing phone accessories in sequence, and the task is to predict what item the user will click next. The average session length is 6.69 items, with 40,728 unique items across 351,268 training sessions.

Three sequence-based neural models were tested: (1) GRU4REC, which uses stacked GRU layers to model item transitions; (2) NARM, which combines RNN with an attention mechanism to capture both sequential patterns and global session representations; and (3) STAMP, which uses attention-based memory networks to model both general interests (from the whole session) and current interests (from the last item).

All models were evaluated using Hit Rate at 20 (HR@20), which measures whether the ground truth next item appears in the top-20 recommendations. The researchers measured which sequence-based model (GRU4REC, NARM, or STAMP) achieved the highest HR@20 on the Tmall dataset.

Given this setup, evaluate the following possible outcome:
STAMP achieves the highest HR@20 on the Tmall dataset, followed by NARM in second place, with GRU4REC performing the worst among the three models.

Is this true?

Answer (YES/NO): YES